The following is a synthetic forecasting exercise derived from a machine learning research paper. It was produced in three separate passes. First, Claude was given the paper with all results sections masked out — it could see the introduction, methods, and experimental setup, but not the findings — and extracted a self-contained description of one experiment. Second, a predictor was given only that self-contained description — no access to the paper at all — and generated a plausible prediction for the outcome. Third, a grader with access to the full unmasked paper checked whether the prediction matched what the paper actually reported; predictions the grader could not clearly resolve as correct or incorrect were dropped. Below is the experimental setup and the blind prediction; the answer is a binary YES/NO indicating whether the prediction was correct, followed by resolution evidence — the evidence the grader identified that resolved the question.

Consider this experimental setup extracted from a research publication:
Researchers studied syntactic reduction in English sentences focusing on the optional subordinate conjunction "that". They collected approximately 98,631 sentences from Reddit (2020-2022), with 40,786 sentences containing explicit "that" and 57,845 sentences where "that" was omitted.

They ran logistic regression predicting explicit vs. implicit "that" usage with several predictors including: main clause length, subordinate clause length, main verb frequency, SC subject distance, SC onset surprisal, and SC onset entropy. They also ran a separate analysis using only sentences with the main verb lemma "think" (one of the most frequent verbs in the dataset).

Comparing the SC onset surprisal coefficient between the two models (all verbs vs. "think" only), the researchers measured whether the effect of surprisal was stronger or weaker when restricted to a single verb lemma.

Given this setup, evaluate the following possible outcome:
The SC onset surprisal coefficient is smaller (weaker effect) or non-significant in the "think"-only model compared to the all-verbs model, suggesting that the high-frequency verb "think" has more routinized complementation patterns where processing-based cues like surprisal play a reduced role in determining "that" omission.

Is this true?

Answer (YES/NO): NO